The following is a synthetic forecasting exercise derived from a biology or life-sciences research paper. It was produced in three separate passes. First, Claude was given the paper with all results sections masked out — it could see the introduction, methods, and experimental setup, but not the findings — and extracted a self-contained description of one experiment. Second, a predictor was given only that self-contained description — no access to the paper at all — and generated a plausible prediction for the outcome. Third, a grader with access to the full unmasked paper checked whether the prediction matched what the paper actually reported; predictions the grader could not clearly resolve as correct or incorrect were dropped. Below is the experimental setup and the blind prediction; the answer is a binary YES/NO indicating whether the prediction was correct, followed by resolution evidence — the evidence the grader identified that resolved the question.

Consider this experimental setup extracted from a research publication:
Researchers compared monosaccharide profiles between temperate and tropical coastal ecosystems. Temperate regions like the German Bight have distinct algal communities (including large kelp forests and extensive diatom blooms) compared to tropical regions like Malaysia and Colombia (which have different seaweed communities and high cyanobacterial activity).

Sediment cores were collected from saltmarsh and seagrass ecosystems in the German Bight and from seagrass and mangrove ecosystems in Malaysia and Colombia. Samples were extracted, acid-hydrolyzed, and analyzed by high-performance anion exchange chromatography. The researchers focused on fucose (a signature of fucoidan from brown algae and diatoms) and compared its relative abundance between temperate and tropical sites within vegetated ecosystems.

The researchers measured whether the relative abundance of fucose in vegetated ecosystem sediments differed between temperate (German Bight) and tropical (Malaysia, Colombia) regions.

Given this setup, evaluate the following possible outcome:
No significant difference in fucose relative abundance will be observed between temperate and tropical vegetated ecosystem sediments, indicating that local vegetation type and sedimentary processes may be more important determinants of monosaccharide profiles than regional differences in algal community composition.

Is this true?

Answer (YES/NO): YES